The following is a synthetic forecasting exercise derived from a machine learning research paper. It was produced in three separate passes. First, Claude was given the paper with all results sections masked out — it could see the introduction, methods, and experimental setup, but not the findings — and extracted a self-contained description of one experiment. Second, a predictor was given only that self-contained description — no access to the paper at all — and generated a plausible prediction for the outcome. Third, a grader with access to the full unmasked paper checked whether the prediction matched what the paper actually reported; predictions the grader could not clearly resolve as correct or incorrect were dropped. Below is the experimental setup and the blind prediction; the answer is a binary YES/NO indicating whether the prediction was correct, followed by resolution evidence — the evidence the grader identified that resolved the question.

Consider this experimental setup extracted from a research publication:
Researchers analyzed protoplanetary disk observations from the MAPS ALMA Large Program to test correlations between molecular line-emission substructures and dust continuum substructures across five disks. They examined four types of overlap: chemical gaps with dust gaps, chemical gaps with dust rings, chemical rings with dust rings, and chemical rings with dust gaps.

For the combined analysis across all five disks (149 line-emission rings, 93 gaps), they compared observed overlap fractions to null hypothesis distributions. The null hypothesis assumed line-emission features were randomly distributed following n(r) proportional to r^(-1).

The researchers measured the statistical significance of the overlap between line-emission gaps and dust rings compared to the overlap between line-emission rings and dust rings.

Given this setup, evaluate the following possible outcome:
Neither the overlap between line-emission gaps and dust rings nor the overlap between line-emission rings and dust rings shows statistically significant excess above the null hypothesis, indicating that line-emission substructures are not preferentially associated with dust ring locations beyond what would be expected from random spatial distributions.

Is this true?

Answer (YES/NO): NO